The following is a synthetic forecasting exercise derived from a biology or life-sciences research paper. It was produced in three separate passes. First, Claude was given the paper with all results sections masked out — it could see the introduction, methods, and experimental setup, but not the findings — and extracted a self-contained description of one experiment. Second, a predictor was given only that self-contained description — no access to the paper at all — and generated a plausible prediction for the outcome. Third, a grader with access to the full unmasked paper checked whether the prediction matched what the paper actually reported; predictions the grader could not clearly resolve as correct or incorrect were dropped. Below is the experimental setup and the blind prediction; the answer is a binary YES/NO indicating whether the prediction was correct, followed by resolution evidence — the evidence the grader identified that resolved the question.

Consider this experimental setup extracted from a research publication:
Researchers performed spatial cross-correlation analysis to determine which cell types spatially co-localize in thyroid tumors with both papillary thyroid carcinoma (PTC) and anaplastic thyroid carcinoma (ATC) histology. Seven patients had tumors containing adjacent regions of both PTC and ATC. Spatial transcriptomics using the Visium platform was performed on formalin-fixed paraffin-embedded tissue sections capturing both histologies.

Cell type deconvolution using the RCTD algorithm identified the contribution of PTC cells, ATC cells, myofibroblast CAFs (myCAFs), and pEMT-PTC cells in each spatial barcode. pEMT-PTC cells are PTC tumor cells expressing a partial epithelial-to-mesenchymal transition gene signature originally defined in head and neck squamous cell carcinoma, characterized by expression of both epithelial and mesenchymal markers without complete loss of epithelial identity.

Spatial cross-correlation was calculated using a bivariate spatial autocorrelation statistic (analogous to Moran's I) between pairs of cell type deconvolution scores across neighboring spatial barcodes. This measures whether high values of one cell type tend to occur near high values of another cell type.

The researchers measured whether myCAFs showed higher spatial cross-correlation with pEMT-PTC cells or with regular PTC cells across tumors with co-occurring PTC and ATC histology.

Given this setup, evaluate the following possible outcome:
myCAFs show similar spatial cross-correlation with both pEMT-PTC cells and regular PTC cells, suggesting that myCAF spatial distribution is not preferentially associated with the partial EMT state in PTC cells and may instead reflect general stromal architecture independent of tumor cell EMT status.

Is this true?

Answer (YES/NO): NO